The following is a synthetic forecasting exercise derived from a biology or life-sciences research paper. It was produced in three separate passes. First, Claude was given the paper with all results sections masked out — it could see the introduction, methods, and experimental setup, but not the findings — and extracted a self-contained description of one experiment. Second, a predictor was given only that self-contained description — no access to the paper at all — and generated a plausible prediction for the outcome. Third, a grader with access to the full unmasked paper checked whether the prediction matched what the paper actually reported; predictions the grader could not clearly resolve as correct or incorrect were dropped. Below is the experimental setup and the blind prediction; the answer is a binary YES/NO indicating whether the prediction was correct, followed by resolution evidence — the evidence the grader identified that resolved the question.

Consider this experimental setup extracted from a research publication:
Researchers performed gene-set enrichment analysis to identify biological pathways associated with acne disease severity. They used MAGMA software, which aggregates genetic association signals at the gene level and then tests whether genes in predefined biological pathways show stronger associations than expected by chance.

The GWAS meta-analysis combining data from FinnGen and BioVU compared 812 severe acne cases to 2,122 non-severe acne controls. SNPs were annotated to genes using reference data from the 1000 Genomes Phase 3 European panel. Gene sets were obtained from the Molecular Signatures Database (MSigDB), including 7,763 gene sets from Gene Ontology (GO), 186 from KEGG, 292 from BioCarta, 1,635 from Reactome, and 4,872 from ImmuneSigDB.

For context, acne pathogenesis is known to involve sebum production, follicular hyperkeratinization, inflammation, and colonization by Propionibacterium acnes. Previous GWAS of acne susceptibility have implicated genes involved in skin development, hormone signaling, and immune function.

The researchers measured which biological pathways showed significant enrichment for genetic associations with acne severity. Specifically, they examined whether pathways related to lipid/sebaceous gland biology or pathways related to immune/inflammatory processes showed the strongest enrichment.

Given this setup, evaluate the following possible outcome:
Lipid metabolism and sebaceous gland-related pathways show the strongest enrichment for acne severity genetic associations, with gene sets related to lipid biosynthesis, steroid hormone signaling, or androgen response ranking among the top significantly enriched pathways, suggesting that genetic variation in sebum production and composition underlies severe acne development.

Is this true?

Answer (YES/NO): NO